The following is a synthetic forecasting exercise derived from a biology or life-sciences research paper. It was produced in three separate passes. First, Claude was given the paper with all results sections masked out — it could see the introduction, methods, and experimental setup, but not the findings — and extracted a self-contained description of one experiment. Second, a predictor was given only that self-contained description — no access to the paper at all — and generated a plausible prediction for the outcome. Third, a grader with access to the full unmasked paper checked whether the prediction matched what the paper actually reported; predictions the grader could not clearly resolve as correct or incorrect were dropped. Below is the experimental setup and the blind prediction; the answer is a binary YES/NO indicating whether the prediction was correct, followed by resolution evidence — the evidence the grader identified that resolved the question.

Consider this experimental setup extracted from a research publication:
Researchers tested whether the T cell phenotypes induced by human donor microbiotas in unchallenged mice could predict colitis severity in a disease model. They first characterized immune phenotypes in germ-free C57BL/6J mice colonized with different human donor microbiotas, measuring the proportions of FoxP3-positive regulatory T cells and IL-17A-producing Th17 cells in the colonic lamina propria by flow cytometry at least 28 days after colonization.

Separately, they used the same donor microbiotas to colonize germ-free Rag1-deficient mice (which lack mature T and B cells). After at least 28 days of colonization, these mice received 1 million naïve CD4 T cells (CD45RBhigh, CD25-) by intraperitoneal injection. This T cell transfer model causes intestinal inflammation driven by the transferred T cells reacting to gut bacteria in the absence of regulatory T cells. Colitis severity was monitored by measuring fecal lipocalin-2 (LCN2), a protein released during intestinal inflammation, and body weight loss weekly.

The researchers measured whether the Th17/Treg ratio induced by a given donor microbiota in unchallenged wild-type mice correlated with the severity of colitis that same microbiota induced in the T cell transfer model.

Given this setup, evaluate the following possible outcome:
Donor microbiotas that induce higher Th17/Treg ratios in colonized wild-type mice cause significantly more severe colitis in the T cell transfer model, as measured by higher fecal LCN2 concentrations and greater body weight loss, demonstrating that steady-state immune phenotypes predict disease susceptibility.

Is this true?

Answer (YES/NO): YES